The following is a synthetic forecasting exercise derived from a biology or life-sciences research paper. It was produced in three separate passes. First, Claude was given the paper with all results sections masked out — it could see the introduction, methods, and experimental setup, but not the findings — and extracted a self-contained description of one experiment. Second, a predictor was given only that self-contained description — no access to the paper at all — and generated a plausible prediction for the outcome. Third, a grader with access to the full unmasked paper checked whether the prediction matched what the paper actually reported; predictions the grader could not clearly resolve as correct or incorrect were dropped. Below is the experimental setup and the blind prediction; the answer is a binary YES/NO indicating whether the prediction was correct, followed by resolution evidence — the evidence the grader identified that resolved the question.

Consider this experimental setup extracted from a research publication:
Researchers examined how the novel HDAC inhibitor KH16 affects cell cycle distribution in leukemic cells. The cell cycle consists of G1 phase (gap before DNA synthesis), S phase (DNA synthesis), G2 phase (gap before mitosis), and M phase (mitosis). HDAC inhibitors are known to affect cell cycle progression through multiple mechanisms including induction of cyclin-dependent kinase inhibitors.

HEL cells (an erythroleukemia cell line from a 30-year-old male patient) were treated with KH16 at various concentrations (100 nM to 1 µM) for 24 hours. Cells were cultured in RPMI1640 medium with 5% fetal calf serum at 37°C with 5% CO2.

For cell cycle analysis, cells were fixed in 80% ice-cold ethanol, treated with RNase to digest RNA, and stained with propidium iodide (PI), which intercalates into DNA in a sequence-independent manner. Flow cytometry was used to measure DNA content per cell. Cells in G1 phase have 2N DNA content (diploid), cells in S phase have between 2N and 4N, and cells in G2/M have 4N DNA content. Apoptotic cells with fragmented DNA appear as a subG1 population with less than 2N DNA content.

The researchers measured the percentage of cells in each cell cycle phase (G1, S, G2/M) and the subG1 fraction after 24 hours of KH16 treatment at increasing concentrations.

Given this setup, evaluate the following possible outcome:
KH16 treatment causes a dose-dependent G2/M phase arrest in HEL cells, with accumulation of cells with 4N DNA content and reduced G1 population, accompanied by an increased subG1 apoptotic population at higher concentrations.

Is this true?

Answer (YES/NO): NO